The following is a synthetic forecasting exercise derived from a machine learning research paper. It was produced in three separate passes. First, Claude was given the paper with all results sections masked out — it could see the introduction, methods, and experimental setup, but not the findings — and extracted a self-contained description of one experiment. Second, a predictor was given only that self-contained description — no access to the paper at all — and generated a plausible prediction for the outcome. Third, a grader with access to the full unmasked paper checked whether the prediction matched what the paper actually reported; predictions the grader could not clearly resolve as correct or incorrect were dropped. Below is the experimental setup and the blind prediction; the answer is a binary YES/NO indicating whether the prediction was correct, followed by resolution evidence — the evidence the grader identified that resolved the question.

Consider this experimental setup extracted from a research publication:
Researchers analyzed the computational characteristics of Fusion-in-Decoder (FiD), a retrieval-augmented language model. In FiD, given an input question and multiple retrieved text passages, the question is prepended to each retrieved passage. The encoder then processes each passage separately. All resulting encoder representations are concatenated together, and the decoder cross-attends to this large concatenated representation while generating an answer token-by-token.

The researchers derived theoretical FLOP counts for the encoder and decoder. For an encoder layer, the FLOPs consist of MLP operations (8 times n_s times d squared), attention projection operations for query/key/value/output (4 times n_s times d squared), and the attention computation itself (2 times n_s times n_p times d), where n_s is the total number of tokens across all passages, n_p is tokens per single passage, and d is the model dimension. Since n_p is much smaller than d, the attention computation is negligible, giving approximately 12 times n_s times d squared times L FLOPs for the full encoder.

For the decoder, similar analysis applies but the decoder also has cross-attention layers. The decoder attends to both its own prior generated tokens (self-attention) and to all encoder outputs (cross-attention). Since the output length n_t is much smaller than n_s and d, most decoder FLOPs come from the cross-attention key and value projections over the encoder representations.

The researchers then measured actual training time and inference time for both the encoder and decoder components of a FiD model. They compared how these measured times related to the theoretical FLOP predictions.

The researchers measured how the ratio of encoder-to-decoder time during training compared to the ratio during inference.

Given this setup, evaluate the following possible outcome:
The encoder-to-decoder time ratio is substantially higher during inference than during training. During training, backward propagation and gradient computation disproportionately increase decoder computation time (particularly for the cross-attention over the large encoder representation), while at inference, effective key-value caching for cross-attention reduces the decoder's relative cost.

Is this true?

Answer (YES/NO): NO